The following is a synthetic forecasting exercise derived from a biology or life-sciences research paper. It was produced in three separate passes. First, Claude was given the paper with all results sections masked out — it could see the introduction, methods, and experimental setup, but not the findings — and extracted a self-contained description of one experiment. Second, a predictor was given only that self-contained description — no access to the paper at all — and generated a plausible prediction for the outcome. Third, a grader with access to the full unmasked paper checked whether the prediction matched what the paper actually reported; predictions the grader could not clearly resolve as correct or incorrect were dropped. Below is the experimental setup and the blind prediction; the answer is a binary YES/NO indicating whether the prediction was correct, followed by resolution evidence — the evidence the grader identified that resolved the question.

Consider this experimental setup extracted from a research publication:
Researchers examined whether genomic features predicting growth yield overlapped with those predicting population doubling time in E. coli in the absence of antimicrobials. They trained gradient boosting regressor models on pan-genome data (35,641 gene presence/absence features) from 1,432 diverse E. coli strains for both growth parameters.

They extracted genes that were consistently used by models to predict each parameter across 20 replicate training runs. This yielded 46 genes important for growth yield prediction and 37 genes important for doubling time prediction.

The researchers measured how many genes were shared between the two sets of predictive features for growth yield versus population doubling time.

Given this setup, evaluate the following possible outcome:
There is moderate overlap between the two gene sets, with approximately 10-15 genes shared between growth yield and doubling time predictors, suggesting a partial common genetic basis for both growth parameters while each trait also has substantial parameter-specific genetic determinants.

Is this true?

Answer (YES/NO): NO